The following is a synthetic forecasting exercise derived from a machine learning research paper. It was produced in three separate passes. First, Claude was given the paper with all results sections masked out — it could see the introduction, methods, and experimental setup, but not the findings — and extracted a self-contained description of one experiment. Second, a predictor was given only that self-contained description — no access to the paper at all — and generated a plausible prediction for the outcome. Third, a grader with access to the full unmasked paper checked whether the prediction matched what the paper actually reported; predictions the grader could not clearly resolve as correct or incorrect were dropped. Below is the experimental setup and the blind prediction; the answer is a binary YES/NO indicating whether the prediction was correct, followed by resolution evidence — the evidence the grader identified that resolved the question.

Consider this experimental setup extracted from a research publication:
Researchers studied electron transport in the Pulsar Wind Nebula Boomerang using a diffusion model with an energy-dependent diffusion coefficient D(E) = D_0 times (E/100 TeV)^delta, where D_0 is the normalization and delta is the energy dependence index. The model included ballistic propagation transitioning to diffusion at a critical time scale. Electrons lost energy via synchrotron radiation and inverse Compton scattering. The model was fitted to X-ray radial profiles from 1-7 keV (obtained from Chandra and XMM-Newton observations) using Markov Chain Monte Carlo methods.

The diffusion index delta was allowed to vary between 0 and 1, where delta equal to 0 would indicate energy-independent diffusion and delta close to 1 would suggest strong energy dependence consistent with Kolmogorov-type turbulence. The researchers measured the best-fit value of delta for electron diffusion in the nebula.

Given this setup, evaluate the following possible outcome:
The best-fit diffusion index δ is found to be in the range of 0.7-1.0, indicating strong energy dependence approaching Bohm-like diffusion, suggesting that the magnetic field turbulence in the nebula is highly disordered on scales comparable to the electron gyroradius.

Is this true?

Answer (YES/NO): NO